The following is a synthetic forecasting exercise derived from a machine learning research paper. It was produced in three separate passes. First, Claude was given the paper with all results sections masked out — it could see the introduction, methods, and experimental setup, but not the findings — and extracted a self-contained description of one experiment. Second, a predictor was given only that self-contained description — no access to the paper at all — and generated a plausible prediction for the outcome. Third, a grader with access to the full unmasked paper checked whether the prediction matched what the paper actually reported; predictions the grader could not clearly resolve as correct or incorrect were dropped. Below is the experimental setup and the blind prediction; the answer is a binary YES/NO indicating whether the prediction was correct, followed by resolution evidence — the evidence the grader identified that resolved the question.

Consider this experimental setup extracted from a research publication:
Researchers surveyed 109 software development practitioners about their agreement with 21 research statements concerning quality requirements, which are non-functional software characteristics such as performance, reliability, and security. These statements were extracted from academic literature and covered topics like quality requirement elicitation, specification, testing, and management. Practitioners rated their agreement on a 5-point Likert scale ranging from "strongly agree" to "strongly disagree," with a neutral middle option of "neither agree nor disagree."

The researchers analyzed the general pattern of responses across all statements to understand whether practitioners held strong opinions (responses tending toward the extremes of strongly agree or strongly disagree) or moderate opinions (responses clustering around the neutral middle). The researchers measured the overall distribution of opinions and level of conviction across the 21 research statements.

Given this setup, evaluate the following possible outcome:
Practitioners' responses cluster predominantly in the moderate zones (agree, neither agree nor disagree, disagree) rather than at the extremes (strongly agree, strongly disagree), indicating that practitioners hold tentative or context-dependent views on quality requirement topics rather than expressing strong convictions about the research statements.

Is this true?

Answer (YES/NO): NO